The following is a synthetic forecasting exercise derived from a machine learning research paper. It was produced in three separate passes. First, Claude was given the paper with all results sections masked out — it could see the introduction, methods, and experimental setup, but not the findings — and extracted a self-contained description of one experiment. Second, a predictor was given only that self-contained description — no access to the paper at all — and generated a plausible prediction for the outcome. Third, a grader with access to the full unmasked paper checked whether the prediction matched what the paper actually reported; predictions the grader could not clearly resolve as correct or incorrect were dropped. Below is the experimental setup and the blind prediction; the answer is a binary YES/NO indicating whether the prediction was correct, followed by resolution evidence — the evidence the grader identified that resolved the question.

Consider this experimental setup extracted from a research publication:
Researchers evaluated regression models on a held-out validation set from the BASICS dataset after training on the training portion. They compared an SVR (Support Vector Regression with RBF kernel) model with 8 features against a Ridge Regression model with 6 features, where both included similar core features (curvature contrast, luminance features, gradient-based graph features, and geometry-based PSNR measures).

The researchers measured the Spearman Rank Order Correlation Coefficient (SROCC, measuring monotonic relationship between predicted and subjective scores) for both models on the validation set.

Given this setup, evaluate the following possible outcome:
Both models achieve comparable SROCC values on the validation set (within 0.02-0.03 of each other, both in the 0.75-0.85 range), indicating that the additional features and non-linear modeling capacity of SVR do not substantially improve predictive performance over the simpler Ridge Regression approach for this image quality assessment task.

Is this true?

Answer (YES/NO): NO